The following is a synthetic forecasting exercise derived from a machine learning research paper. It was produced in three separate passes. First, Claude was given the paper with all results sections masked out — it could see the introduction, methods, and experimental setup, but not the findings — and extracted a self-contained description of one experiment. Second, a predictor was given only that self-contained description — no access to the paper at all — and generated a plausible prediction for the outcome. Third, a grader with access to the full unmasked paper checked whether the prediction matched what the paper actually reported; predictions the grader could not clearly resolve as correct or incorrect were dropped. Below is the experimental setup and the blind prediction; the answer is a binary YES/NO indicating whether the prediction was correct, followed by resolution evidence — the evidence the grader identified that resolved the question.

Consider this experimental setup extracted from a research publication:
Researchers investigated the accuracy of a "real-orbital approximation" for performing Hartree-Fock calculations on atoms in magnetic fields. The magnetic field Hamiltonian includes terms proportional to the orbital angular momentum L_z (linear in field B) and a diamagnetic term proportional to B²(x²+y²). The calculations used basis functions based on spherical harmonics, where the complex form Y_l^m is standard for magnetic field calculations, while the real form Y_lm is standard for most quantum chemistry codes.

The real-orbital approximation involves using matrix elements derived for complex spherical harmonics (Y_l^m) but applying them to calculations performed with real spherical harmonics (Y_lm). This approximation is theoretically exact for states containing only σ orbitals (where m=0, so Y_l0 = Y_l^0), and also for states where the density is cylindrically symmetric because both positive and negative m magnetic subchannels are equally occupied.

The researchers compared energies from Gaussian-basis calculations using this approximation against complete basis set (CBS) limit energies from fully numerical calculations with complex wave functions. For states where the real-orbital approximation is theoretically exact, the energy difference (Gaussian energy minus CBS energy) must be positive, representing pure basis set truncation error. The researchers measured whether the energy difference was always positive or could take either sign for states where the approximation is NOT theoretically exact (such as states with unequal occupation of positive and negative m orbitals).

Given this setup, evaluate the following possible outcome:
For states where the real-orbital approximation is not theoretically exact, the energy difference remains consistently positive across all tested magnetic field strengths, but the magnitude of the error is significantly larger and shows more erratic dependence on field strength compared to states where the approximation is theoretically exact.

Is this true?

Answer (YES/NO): NO